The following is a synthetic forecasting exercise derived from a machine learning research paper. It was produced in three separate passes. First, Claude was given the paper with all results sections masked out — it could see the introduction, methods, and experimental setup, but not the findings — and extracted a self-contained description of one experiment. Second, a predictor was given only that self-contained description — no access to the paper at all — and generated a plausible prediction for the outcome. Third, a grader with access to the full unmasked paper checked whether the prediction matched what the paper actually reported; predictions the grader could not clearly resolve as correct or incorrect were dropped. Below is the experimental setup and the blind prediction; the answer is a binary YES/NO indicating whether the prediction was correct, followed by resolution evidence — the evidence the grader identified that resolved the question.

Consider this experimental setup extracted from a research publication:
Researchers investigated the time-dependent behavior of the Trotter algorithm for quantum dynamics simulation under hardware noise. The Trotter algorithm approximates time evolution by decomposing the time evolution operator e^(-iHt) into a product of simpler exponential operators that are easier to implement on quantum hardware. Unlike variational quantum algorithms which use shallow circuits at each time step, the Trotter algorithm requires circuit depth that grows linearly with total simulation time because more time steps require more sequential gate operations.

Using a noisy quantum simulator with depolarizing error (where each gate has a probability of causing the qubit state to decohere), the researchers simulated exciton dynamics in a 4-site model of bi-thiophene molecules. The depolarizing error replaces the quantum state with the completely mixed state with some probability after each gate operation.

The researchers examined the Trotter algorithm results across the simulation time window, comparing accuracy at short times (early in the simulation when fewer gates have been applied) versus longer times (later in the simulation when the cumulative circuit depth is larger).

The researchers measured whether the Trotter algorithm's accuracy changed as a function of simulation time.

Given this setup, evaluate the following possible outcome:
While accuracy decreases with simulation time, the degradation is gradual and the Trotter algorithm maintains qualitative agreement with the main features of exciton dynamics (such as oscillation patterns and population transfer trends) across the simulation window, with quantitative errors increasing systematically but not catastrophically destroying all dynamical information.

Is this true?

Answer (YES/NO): YES